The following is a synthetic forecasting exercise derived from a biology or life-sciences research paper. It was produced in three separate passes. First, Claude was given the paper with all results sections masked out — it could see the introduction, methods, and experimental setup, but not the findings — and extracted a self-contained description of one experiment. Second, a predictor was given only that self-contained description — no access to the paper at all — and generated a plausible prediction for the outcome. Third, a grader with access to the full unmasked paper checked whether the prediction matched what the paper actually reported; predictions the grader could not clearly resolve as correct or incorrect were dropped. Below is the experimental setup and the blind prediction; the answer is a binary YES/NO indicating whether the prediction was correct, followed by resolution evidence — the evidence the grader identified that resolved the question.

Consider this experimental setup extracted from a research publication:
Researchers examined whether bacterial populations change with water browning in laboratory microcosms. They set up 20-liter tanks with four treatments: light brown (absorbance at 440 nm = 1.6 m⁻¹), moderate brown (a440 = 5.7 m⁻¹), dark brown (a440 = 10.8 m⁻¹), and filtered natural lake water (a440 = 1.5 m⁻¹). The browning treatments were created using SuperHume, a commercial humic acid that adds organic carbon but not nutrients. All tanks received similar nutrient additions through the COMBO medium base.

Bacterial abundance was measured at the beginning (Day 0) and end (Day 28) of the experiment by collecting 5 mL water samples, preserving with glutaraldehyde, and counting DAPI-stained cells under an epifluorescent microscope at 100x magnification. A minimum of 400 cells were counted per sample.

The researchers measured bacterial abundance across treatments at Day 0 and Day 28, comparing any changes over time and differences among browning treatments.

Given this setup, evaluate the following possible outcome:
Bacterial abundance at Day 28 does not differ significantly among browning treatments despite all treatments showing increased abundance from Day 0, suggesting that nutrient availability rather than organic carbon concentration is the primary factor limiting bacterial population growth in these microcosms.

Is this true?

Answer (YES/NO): NO